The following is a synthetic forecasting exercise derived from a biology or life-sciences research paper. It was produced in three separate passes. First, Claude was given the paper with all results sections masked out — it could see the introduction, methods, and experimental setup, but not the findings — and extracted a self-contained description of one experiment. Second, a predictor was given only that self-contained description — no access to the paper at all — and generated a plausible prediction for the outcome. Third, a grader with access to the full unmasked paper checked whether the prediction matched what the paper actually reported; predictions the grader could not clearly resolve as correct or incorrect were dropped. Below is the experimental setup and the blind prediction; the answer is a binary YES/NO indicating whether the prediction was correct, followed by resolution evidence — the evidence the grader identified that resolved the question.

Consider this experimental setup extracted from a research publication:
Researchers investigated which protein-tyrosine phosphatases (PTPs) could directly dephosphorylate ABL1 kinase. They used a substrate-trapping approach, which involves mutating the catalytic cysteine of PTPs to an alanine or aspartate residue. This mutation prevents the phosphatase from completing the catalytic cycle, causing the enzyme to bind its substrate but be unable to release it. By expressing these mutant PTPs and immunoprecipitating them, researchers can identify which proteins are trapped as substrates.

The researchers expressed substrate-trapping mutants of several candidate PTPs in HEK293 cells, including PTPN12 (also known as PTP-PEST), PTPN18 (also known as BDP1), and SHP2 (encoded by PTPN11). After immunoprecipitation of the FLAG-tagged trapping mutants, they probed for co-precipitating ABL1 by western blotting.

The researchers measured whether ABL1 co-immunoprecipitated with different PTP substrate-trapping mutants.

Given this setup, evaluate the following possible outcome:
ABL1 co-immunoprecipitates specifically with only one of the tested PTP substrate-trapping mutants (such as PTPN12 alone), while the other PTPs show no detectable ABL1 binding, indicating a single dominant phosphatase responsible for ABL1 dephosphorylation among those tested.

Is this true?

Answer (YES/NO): YES